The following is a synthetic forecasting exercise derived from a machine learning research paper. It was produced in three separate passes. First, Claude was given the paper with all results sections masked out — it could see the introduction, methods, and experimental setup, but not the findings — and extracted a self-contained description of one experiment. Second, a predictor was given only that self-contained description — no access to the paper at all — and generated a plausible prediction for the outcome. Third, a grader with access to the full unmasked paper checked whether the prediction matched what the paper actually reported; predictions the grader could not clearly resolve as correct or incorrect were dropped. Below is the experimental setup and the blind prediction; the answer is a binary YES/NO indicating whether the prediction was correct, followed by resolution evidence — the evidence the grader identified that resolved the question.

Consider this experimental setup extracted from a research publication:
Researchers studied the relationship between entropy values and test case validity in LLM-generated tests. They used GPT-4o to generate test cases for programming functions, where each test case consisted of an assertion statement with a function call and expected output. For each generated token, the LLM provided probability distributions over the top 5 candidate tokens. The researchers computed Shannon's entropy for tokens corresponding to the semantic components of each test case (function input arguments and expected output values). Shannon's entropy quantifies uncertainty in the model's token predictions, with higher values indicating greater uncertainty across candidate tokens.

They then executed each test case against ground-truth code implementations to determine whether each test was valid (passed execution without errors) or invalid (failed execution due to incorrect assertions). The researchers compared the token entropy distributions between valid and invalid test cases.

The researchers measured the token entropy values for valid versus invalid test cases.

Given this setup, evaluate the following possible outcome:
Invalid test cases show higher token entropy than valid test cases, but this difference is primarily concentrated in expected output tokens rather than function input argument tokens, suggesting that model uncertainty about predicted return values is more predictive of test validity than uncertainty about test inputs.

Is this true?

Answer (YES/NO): YES